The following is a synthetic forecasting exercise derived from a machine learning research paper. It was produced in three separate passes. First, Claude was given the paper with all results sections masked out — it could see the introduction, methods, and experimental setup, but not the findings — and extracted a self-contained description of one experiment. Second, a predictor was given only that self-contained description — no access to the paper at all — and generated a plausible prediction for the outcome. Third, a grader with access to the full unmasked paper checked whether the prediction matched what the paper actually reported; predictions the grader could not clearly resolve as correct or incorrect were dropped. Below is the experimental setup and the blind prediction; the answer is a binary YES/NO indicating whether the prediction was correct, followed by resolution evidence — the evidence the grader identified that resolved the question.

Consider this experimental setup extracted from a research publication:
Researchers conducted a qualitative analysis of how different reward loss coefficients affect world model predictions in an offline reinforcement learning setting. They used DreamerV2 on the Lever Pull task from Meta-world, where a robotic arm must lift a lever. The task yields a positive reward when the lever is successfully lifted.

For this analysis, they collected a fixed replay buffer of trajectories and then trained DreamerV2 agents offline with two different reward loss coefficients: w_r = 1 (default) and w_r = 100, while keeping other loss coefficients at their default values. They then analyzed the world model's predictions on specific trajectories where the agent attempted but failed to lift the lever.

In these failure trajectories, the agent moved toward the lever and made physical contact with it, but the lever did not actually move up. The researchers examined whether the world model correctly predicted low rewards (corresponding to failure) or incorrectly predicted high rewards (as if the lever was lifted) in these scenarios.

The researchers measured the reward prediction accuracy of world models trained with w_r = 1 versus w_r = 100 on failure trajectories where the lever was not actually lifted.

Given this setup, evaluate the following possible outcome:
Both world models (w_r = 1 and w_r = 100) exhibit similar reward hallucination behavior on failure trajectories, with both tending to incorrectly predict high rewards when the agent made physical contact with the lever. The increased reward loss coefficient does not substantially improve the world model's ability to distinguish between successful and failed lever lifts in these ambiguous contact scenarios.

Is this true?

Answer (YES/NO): NO